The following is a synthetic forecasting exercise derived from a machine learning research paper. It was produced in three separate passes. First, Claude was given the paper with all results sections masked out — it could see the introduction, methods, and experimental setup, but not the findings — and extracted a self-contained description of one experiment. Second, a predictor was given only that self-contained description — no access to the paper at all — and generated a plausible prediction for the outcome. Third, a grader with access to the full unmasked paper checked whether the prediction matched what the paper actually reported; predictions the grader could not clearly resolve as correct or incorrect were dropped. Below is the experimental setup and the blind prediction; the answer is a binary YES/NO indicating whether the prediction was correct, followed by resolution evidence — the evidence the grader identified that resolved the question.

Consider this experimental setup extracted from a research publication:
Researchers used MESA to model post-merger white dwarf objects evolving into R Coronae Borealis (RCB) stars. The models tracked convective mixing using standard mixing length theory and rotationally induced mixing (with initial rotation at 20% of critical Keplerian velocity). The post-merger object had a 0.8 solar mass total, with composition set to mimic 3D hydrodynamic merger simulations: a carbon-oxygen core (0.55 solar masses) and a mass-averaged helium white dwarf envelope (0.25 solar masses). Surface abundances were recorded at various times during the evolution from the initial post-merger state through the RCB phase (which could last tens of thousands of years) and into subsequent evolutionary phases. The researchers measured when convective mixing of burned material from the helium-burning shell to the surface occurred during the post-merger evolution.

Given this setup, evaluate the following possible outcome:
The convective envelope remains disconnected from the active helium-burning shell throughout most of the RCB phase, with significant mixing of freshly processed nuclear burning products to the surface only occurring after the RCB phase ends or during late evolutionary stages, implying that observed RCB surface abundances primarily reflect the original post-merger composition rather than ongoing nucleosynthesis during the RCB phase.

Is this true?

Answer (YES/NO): NO